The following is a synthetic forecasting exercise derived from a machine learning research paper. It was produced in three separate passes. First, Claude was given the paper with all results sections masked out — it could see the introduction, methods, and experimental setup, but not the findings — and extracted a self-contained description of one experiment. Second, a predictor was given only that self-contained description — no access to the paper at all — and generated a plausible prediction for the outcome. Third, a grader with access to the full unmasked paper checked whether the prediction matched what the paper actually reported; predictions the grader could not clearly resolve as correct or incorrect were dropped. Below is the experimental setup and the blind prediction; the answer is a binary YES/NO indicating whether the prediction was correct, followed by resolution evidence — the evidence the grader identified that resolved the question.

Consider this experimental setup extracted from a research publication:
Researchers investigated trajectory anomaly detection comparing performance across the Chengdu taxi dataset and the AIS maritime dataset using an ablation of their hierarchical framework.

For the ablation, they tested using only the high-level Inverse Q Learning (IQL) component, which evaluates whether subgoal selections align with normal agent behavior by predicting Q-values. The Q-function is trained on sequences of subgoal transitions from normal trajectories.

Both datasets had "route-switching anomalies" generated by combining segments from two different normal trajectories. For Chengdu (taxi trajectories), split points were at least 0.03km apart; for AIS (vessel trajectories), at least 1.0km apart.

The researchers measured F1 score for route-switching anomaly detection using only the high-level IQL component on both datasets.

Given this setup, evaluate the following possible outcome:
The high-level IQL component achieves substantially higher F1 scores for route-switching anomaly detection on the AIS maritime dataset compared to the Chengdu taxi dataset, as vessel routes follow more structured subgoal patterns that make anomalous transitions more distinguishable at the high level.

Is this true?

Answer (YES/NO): NO